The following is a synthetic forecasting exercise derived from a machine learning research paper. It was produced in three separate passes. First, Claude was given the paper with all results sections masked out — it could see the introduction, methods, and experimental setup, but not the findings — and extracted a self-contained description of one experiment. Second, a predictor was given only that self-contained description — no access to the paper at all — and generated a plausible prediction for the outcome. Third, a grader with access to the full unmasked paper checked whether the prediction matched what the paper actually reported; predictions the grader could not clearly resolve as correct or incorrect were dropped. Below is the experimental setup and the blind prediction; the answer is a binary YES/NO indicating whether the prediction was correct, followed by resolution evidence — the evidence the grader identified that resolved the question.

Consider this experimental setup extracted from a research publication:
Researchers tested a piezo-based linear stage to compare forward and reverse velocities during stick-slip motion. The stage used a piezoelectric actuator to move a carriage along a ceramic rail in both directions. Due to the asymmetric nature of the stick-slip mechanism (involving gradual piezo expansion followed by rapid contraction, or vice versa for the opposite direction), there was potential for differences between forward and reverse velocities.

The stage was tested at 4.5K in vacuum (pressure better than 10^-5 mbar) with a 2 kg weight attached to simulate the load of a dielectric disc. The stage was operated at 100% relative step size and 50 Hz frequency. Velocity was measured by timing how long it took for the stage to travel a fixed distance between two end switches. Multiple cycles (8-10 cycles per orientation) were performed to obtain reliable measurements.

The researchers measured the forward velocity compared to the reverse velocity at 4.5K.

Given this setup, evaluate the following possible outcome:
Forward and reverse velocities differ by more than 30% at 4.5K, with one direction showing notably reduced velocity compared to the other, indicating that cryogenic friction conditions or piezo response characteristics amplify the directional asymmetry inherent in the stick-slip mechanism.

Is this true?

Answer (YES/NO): NO